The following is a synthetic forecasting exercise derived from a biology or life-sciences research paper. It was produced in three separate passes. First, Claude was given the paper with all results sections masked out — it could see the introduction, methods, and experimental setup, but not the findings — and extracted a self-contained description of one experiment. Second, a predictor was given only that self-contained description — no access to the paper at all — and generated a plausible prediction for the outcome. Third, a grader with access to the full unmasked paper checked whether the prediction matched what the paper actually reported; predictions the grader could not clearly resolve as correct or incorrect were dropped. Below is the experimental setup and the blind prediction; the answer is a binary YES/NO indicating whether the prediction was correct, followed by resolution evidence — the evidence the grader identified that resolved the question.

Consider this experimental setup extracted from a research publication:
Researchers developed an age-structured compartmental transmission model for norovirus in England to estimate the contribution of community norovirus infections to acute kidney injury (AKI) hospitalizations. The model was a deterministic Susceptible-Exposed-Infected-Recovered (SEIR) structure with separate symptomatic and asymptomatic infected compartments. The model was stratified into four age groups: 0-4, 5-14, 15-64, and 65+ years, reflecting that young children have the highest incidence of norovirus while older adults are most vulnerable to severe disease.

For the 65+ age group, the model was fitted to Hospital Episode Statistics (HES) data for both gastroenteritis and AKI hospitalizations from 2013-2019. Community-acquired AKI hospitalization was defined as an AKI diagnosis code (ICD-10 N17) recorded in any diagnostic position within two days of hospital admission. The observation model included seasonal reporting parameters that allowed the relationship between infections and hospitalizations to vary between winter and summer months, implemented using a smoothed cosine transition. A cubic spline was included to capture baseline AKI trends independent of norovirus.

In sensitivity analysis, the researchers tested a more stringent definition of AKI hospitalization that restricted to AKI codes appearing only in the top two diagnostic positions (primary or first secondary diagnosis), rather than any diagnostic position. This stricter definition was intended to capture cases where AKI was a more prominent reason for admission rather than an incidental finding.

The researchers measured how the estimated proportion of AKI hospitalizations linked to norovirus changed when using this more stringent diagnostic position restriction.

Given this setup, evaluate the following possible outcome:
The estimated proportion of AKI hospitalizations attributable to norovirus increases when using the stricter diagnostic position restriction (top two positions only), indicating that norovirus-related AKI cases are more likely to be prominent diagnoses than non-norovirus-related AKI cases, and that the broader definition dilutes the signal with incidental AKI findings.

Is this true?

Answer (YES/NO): NO